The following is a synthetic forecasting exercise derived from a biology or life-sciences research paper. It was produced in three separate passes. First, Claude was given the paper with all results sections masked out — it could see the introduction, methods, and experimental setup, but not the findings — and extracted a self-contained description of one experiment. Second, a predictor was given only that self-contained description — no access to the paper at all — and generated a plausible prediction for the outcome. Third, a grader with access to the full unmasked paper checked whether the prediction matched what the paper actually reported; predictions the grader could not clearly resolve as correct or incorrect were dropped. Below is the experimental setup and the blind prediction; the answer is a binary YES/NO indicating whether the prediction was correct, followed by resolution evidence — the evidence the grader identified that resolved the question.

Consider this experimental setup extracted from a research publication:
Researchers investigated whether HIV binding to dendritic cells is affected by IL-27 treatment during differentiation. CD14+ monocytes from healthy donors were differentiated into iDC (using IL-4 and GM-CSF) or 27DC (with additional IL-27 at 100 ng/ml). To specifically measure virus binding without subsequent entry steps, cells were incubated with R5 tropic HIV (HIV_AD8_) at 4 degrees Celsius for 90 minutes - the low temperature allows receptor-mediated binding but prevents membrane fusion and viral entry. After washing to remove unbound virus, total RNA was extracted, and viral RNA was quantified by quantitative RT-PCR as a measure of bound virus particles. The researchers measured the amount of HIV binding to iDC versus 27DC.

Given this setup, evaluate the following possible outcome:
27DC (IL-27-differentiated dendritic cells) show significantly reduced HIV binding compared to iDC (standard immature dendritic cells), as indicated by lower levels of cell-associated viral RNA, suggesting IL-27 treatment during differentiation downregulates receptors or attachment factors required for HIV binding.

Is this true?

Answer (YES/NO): NO